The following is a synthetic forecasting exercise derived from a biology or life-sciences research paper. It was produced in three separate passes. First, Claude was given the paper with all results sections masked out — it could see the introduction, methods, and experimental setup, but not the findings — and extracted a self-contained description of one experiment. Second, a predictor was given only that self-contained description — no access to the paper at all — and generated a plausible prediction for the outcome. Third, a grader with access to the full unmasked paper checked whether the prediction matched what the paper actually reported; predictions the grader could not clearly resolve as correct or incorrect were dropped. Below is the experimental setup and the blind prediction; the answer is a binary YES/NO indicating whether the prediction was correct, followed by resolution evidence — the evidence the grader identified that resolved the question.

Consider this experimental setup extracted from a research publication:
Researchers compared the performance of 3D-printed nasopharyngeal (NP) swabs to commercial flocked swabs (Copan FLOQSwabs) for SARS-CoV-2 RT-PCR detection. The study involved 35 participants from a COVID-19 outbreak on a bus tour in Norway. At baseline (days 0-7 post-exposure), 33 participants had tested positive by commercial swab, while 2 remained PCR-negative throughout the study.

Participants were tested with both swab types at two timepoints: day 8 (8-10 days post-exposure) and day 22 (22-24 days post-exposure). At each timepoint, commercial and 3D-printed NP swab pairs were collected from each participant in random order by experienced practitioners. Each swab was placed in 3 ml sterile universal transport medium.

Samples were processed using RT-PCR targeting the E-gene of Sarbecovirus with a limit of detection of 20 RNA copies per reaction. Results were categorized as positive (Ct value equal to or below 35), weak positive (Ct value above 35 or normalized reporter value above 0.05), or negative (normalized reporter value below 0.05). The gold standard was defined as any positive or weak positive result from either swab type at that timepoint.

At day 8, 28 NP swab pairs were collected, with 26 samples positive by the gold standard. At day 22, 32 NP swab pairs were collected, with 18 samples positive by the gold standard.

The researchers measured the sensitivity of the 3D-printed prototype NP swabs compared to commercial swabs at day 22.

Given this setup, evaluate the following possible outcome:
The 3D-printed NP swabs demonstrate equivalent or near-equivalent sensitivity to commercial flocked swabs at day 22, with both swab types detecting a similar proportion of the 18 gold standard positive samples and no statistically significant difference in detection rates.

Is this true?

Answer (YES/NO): NO